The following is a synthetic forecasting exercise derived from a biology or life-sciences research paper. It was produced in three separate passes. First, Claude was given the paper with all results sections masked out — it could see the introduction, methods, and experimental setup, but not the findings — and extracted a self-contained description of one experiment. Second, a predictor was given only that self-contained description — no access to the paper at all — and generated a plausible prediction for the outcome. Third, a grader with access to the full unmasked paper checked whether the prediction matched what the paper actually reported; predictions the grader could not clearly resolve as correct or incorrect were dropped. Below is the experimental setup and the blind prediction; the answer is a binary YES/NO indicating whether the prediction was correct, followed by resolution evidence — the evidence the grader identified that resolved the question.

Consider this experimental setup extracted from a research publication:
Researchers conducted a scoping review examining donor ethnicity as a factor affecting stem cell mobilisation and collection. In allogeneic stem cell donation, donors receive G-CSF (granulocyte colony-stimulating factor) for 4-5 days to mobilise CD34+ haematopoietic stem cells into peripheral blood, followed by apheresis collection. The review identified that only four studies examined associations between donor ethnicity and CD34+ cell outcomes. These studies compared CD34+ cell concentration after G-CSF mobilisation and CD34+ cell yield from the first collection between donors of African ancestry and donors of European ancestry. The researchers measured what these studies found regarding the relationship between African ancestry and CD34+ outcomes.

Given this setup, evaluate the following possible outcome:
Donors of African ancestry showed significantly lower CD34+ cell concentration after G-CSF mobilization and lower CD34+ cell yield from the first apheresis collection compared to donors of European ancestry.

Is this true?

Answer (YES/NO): NO